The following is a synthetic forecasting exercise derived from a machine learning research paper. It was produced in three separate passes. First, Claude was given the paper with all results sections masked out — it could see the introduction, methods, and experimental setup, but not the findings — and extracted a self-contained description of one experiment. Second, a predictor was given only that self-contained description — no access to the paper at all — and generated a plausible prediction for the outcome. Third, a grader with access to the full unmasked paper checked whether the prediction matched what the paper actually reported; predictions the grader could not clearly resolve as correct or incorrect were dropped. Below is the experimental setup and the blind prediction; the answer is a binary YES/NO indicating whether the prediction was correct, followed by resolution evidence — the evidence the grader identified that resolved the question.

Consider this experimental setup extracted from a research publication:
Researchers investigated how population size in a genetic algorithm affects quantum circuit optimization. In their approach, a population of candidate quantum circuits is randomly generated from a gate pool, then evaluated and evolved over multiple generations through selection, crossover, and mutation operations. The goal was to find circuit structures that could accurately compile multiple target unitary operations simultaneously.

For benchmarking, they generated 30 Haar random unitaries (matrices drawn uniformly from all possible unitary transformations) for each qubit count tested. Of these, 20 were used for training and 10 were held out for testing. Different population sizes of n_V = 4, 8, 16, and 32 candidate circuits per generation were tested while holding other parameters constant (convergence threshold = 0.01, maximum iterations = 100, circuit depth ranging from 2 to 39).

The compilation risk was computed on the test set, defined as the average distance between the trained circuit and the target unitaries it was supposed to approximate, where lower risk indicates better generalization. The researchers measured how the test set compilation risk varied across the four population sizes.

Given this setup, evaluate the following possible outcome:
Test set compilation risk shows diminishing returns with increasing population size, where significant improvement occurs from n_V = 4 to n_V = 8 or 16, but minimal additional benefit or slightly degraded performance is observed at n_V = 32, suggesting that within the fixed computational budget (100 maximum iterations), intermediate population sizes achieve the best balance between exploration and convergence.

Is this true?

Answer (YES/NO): NO